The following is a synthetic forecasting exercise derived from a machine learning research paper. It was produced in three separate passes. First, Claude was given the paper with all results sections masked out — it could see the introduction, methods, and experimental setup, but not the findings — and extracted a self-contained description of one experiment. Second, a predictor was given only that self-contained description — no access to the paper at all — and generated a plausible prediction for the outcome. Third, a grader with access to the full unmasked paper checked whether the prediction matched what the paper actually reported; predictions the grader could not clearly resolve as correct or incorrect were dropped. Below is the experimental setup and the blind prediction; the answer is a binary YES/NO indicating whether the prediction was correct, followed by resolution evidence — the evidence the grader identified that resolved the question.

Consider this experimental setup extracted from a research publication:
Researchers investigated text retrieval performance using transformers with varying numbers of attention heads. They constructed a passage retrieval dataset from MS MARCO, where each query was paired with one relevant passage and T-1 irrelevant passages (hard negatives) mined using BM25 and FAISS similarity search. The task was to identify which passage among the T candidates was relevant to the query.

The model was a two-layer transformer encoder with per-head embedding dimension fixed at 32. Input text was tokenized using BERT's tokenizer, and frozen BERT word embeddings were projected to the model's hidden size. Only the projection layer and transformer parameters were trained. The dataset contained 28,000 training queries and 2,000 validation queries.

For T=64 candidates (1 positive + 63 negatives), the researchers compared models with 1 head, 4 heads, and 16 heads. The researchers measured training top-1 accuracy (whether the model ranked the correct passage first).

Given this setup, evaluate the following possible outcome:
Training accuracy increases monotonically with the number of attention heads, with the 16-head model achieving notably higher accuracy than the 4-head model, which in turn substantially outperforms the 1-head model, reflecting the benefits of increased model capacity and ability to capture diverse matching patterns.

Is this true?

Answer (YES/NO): YES